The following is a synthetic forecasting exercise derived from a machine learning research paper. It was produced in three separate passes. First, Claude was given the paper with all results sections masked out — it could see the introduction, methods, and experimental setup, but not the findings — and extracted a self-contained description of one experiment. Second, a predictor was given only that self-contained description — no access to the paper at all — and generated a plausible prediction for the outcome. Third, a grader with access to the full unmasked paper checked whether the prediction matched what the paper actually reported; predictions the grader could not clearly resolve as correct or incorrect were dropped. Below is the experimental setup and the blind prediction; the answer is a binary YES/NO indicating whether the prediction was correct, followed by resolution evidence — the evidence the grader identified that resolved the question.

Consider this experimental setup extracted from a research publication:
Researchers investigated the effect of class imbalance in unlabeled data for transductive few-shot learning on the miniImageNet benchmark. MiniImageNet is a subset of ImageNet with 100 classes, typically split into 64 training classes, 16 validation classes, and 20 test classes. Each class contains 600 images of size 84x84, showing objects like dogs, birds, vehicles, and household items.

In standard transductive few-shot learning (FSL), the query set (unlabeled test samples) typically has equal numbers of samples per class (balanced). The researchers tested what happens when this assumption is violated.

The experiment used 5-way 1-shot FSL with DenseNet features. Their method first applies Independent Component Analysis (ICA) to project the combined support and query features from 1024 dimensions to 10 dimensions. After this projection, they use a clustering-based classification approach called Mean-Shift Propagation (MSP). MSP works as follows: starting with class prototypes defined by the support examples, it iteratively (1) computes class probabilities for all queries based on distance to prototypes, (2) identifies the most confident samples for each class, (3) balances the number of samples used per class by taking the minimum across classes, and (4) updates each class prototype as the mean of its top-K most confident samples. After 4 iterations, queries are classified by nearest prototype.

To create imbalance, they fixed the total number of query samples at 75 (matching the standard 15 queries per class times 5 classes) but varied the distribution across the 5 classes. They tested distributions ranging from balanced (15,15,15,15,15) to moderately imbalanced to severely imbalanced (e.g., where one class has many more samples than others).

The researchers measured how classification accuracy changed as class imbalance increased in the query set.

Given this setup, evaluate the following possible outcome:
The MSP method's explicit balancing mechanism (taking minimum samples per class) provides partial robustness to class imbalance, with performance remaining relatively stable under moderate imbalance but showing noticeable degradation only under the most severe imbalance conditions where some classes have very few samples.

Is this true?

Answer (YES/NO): NO